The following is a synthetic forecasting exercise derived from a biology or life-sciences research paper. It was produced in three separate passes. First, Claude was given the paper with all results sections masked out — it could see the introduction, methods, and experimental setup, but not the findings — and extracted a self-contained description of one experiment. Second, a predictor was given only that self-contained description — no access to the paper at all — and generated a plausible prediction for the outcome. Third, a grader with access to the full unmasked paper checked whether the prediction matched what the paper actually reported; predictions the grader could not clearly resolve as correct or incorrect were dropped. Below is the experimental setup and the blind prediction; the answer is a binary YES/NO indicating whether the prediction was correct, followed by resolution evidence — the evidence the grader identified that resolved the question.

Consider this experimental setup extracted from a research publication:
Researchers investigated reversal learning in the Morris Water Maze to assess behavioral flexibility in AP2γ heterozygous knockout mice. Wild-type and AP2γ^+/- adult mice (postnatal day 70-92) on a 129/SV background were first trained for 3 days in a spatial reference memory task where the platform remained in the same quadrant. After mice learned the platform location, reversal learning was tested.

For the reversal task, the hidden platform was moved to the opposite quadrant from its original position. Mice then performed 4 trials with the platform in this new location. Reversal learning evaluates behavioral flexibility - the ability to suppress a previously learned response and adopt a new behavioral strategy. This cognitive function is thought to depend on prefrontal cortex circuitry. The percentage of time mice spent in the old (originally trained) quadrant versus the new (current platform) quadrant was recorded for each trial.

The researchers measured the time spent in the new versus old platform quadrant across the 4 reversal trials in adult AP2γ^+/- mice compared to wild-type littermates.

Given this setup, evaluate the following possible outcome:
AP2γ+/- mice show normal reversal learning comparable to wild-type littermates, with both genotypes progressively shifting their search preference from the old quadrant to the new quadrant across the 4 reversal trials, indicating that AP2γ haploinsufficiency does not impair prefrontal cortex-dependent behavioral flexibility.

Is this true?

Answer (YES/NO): NO